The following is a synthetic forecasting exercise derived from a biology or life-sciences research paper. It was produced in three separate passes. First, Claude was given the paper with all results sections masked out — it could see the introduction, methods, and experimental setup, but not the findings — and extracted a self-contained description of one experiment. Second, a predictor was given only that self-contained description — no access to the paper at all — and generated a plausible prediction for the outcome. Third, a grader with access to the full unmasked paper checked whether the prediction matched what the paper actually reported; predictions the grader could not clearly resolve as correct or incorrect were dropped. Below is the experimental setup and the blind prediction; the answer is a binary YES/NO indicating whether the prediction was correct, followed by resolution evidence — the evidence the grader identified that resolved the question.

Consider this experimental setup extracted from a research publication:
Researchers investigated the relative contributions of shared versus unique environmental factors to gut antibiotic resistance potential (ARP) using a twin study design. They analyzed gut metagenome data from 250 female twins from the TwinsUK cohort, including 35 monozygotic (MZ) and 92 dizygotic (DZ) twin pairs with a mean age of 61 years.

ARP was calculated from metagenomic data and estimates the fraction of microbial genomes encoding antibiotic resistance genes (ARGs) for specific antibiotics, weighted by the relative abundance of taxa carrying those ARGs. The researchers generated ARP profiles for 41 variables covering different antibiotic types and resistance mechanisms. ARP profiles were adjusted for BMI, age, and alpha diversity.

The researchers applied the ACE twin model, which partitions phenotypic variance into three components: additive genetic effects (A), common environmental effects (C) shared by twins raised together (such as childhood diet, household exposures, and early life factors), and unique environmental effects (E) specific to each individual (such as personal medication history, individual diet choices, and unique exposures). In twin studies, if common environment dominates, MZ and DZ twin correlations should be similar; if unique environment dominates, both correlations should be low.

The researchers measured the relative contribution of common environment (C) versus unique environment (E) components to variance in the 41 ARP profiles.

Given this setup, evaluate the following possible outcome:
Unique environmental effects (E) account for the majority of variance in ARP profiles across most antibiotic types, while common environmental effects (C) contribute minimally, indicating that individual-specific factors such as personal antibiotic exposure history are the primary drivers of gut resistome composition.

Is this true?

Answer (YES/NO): YES